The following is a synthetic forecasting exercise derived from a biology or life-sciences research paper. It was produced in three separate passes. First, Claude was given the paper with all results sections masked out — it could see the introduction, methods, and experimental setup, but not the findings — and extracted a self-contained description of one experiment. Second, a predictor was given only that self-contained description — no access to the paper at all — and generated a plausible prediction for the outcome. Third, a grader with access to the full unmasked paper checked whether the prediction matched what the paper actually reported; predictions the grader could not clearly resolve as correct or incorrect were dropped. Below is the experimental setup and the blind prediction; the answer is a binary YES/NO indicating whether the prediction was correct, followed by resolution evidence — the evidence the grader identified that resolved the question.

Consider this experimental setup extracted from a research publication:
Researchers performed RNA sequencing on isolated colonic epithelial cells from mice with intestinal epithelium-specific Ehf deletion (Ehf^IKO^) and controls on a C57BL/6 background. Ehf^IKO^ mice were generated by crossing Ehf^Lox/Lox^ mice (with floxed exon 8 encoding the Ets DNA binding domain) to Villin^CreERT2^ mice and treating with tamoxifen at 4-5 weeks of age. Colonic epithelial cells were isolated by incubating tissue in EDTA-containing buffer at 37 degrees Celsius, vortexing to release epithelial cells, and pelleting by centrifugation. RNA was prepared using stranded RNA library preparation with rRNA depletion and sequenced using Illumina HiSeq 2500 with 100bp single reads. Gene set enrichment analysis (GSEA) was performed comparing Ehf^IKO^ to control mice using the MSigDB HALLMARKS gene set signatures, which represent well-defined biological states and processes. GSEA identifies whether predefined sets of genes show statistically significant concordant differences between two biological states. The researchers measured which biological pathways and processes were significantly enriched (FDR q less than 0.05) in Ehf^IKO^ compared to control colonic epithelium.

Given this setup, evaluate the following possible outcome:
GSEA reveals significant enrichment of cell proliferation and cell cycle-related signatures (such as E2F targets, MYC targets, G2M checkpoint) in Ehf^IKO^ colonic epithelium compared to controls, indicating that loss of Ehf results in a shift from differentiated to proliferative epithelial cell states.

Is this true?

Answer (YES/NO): YES